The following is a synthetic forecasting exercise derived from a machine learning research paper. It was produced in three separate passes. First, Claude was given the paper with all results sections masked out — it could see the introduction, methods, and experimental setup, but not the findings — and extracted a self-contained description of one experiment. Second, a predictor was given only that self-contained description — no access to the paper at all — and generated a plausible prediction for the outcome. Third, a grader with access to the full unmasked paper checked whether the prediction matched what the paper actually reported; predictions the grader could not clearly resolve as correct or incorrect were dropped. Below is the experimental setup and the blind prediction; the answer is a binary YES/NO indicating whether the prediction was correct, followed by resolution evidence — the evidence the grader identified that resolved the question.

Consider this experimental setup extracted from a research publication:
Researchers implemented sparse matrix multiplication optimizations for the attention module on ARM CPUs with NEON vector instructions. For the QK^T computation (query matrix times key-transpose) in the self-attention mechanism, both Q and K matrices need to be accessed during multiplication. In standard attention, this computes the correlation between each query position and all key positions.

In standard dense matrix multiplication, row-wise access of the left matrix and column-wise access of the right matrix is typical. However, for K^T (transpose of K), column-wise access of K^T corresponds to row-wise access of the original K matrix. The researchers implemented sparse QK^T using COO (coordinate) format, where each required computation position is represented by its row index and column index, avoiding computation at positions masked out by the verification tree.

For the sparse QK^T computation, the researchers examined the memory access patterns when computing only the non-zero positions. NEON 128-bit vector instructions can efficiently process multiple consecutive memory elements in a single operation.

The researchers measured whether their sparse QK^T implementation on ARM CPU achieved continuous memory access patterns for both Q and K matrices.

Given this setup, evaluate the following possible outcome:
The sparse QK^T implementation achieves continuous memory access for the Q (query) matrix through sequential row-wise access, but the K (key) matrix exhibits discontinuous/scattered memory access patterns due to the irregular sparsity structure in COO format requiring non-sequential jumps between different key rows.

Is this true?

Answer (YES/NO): NO